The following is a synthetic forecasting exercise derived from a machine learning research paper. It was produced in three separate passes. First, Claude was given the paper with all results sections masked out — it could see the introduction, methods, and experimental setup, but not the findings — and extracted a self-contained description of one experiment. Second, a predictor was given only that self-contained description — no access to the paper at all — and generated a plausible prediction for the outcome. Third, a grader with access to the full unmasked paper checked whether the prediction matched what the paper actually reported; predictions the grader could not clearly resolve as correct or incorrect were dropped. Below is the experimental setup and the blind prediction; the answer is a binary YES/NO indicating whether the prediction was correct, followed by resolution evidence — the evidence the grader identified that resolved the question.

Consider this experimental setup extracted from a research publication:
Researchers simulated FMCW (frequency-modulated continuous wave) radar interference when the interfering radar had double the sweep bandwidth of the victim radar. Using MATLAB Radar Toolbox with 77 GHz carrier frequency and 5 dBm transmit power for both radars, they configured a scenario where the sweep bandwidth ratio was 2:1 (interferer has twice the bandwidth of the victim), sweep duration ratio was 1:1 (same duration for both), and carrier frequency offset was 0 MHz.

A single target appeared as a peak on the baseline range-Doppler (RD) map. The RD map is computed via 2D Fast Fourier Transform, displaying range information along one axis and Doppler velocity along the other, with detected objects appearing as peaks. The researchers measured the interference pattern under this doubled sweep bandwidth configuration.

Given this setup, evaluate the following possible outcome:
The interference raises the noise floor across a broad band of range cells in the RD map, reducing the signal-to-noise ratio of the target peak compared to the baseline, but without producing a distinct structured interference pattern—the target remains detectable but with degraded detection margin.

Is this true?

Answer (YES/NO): NO